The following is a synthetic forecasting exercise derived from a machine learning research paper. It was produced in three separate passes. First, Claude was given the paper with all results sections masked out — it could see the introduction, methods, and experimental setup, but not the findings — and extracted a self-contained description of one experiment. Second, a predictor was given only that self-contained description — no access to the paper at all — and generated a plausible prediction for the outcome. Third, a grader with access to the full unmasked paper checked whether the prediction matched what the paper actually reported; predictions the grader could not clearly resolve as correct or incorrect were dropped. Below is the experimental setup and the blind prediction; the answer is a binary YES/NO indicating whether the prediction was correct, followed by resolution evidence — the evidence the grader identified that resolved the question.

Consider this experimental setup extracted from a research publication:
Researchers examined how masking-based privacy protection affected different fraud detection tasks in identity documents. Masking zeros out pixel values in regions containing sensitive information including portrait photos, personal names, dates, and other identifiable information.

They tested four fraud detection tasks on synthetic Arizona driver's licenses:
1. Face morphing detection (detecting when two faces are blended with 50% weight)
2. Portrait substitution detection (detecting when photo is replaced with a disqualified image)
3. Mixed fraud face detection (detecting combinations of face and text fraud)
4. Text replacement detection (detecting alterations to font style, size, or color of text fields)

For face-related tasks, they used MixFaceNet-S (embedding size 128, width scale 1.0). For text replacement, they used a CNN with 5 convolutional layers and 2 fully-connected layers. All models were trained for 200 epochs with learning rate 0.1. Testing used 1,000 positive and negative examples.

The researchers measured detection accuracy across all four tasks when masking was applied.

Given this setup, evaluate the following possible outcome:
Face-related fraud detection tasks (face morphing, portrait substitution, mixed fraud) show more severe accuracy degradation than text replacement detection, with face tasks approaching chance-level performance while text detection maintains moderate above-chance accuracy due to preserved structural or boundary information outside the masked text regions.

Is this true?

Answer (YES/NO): NO